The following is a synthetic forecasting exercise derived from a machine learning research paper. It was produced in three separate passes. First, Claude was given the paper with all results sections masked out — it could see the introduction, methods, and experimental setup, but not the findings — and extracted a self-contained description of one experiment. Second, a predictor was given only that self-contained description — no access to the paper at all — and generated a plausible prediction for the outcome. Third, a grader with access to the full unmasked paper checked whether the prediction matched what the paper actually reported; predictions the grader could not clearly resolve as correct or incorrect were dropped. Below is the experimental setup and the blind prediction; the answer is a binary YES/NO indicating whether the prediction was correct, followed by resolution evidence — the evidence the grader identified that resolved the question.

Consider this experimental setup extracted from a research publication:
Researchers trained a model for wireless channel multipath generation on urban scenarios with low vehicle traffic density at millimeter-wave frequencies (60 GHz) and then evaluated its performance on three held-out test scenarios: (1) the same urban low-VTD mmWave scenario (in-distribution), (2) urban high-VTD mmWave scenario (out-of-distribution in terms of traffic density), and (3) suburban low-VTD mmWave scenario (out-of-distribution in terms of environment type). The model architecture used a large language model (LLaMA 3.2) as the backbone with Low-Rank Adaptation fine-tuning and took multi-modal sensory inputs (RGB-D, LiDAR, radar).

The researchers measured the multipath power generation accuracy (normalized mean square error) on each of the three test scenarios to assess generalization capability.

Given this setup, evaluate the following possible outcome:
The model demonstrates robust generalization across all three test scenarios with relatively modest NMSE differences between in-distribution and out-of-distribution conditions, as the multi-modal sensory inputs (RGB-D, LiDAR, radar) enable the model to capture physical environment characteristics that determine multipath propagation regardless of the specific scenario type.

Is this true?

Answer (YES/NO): NO